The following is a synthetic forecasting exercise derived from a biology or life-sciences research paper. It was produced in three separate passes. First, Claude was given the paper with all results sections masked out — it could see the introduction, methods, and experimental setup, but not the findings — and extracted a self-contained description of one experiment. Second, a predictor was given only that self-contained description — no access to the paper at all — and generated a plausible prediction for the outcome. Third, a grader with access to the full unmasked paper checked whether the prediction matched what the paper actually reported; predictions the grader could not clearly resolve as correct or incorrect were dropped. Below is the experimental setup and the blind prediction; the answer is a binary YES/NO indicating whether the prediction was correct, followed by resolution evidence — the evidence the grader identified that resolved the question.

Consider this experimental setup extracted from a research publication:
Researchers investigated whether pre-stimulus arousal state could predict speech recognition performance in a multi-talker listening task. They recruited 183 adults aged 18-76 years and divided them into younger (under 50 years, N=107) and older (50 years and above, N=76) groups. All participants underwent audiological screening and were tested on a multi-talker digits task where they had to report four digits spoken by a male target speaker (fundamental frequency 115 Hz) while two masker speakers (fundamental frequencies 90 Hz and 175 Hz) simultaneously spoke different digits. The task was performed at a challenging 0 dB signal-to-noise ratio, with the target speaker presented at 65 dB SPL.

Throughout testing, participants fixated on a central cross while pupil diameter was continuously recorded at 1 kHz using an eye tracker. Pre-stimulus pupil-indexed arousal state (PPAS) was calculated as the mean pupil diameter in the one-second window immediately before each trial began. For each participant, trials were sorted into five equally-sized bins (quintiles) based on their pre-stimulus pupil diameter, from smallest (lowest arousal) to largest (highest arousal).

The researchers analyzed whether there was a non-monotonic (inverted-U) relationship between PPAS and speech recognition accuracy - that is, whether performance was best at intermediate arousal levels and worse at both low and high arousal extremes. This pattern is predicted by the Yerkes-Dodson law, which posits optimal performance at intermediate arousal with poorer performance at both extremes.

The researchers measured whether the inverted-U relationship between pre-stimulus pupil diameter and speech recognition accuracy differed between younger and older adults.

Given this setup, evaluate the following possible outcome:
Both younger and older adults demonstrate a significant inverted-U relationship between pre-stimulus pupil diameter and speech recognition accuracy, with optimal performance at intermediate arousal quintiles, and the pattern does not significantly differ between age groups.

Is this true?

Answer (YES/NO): NO